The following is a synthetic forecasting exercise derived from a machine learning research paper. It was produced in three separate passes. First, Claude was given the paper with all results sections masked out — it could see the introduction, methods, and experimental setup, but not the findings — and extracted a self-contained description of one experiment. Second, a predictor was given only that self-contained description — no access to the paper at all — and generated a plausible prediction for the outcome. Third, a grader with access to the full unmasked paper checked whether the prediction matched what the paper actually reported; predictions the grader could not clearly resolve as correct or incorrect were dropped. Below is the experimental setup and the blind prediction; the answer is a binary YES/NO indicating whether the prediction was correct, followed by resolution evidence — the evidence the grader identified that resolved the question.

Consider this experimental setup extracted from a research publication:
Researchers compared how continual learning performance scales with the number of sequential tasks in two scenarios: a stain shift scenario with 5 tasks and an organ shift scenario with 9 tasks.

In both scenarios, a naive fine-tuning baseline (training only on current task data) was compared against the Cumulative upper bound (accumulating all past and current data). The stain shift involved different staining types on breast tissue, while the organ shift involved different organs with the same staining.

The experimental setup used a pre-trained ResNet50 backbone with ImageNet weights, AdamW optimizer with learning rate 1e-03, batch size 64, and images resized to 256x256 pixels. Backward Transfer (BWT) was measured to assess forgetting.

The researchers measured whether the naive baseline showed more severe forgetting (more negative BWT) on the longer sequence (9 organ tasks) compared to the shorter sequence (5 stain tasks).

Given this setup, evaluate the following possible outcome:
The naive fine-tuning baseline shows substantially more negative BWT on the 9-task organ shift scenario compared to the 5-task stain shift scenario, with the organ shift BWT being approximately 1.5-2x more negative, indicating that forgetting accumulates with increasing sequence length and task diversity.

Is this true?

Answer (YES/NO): NO